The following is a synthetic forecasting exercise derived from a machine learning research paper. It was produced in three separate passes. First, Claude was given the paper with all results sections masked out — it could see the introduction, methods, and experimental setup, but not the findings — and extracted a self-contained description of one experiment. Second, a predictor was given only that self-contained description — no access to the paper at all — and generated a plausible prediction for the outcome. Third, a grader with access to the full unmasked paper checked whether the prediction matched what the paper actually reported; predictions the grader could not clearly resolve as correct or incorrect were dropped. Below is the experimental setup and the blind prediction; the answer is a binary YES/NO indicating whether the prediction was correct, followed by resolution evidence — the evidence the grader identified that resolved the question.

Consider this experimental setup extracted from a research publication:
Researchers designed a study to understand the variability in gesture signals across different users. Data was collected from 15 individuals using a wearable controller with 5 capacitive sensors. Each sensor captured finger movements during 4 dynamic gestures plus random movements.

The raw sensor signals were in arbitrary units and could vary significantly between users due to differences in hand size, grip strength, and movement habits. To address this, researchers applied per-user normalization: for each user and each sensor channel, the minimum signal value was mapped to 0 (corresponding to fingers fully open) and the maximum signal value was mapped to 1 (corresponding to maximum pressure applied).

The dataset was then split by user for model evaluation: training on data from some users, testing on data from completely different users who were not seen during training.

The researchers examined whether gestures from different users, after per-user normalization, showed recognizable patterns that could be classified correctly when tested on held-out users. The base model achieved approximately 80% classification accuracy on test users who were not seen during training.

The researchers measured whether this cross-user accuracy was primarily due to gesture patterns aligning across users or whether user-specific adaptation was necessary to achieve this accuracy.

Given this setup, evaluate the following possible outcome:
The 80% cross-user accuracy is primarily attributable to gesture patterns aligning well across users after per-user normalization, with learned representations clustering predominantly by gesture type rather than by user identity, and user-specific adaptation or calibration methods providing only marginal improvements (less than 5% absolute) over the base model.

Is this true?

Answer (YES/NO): YES